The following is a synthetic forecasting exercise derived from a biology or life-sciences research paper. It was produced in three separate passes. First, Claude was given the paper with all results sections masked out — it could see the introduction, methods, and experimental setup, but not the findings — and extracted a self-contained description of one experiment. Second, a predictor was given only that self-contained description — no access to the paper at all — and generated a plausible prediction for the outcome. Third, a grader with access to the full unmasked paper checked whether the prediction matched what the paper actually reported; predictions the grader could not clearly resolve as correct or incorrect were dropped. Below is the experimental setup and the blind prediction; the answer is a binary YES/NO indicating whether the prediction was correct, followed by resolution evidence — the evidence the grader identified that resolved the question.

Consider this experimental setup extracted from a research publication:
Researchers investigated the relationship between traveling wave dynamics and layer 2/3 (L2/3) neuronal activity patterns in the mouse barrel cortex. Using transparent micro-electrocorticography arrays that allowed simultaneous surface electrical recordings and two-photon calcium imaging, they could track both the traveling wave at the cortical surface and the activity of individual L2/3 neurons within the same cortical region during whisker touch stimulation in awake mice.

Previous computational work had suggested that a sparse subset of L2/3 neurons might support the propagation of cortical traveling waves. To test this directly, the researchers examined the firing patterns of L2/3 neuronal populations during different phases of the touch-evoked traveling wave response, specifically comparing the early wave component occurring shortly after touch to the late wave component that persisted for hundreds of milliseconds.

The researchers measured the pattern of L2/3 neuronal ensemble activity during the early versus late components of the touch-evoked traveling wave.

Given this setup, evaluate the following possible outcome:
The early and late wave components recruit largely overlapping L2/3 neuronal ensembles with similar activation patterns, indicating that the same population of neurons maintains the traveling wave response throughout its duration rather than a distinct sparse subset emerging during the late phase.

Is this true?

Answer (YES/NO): NO